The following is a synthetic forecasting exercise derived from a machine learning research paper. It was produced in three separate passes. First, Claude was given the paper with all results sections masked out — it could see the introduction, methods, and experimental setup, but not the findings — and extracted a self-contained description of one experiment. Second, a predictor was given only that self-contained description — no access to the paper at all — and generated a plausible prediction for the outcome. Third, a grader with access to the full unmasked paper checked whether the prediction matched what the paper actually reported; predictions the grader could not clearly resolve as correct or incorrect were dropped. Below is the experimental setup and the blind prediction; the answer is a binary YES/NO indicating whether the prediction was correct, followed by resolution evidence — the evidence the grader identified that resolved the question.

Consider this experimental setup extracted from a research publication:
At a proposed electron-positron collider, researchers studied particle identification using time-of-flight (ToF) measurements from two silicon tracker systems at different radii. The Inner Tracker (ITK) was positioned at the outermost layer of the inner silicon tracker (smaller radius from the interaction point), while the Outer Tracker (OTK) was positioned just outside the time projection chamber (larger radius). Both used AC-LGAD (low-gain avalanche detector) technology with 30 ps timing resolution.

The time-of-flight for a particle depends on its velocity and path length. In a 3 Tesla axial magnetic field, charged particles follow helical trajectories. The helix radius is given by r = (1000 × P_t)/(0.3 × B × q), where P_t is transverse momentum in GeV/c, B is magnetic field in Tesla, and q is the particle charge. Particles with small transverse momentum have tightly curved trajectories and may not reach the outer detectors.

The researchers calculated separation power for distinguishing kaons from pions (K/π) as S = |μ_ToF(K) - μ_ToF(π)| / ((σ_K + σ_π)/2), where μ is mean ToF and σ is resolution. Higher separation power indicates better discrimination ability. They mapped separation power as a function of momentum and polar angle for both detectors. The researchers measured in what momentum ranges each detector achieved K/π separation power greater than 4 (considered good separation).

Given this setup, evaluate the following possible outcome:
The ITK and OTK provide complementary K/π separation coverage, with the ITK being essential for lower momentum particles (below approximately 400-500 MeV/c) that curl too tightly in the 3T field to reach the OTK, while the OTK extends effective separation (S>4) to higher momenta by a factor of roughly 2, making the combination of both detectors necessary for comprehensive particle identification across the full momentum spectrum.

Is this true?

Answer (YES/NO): NO